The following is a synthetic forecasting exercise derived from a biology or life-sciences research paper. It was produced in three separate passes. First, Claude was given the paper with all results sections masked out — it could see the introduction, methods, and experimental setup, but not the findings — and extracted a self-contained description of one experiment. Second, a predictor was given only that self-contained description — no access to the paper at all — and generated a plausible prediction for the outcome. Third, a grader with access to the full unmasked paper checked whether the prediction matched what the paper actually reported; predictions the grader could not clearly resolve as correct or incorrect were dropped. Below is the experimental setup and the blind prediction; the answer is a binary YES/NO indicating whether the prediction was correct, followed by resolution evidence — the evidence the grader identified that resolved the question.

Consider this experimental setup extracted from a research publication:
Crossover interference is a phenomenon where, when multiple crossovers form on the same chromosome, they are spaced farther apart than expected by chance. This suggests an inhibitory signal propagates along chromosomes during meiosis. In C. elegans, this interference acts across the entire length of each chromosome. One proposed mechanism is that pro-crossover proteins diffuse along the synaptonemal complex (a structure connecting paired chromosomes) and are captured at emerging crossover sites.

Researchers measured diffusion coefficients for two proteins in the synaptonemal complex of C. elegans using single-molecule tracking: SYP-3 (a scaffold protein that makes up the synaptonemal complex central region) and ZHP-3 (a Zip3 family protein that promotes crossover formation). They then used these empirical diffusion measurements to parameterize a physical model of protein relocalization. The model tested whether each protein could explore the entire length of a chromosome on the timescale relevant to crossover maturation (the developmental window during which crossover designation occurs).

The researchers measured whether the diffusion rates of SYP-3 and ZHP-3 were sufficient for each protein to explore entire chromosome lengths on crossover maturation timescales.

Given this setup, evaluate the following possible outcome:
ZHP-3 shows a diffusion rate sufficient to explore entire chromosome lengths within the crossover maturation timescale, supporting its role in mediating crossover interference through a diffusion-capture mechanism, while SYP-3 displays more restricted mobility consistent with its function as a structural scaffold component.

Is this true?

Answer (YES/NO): YES